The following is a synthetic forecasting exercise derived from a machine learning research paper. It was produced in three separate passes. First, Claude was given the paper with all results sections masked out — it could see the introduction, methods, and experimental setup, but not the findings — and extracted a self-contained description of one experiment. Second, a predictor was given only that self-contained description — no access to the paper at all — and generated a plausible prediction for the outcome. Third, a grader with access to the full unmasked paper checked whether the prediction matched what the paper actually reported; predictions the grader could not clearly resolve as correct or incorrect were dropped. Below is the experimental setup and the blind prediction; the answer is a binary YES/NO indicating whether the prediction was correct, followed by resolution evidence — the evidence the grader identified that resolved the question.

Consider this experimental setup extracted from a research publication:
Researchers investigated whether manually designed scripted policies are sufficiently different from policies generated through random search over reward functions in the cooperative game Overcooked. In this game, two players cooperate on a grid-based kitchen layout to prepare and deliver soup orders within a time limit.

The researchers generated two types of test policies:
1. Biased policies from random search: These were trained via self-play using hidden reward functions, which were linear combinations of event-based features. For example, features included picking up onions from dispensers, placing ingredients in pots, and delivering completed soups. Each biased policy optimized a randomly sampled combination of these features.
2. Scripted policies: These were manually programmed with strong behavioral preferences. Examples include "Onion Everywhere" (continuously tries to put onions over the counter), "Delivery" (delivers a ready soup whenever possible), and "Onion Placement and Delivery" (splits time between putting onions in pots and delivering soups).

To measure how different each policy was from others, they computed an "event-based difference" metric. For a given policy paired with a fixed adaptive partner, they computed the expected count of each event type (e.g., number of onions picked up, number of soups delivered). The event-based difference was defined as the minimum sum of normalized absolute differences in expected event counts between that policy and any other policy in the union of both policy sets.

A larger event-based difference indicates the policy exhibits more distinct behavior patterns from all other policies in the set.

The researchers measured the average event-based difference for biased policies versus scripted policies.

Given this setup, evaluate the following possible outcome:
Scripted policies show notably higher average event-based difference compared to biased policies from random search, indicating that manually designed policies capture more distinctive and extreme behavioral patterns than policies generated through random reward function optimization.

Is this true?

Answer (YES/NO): YES